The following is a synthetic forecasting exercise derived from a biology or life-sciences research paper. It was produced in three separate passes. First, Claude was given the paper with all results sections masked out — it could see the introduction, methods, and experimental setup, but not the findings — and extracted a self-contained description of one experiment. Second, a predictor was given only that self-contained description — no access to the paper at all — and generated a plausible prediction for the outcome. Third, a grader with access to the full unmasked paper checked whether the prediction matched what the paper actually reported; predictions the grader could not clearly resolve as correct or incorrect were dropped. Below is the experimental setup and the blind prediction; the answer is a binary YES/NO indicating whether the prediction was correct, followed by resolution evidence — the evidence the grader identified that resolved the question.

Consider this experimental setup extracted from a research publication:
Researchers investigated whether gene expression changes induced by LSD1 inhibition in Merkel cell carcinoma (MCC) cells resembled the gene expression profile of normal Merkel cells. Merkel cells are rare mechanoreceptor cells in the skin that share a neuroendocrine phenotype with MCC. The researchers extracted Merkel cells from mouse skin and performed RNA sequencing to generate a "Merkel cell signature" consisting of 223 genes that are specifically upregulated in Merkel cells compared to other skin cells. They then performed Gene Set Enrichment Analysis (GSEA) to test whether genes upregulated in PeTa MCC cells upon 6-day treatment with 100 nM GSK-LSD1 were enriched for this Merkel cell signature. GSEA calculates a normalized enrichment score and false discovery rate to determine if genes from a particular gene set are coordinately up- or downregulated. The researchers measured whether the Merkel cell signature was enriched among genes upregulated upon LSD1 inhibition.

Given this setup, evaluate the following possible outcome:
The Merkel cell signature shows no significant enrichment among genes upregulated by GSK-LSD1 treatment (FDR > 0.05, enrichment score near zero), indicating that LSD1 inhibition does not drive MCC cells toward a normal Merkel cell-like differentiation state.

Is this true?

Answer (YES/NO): NO